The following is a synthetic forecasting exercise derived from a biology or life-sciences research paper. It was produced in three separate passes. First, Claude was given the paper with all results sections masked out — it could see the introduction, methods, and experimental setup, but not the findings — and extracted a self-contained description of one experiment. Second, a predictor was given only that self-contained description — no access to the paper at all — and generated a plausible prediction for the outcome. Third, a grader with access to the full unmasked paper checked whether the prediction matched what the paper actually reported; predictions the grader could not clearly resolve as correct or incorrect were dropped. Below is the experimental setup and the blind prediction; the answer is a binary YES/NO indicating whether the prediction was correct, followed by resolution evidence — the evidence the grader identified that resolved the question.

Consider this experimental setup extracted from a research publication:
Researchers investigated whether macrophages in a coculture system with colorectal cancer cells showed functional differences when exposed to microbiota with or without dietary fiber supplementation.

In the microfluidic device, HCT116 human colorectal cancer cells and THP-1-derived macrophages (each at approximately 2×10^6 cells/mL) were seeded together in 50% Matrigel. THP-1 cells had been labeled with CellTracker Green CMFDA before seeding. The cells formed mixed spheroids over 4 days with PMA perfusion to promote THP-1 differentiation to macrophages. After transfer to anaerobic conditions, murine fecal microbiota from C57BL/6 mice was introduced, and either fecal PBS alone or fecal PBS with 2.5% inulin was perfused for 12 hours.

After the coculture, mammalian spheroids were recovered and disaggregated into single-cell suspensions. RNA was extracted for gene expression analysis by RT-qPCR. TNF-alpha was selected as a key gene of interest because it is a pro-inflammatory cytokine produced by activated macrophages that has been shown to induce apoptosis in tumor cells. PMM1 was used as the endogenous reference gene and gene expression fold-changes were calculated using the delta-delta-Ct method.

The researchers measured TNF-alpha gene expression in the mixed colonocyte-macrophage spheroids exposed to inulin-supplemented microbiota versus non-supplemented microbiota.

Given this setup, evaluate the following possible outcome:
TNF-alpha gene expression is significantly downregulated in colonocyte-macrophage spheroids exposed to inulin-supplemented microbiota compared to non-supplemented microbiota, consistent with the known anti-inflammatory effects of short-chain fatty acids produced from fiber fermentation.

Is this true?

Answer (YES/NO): NO